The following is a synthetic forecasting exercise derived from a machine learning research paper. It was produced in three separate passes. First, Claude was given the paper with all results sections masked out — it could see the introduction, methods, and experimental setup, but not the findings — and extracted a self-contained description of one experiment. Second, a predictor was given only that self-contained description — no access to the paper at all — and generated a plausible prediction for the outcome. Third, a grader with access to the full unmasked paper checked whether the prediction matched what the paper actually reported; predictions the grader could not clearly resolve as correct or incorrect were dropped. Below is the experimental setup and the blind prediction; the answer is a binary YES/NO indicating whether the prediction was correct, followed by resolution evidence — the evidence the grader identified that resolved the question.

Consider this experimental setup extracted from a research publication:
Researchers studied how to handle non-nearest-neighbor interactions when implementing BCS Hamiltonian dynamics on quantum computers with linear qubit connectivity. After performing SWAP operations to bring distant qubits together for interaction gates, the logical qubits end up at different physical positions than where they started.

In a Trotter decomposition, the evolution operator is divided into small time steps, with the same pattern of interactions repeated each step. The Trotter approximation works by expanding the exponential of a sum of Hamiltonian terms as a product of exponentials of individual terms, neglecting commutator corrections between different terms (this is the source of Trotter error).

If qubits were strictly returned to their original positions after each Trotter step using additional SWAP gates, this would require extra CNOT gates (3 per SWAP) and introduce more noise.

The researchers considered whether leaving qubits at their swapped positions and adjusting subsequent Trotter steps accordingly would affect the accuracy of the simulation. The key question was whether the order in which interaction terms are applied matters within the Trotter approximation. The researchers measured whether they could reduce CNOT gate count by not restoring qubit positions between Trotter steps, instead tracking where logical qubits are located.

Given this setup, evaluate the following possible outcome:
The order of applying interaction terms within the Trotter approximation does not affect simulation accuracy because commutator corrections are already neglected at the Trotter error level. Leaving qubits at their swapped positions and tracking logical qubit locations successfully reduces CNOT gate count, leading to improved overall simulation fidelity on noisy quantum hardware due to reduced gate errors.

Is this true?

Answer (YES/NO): YES